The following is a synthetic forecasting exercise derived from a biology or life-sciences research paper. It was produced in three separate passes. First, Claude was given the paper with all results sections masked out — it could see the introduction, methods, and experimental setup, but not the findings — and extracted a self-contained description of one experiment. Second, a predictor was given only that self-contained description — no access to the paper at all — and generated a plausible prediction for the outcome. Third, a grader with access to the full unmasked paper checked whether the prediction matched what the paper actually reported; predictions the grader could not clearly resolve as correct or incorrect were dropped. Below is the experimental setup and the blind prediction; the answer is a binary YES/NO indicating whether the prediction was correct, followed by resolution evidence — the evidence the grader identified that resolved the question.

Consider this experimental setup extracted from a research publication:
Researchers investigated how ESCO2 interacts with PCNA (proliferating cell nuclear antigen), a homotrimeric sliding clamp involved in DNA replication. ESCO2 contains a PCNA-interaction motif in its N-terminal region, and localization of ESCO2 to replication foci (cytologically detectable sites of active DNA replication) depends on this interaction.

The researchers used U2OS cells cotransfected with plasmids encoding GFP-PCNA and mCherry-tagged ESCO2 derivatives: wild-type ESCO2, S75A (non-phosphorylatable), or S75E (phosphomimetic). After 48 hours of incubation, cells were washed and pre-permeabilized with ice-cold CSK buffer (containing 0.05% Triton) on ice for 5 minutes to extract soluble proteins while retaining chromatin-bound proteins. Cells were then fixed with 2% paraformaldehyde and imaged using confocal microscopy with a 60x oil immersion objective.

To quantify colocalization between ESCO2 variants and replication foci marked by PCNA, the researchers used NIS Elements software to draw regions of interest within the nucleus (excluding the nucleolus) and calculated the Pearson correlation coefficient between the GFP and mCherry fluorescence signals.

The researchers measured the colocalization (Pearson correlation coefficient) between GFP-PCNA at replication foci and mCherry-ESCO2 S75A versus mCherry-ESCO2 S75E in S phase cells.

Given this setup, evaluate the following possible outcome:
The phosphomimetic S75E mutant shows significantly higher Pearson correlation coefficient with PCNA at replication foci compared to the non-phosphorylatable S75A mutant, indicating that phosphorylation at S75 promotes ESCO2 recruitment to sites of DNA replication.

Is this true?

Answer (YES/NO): NO